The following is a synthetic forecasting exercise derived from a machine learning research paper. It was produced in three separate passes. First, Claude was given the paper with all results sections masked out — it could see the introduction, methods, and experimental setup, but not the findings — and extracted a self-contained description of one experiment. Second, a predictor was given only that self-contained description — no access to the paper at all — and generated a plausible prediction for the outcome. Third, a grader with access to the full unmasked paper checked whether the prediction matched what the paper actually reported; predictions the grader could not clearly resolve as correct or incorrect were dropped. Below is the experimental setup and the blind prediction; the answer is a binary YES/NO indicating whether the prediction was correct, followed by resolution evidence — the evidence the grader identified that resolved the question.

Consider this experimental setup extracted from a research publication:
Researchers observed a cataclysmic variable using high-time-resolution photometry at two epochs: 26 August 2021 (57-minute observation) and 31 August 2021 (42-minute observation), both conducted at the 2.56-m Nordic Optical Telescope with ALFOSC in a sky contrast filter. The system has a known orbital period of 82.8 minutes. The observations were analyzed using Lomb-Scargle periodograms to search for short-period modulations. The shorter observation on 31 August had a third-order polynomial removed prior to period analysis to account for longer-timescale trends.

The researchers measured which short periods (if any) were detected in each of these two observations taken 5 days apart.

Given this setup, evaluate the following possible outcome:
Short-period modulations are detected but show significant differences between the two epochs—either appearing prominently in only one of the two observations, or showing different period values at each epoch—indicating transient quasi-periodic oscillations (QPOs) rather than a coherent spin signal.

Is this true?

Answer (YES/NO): NO